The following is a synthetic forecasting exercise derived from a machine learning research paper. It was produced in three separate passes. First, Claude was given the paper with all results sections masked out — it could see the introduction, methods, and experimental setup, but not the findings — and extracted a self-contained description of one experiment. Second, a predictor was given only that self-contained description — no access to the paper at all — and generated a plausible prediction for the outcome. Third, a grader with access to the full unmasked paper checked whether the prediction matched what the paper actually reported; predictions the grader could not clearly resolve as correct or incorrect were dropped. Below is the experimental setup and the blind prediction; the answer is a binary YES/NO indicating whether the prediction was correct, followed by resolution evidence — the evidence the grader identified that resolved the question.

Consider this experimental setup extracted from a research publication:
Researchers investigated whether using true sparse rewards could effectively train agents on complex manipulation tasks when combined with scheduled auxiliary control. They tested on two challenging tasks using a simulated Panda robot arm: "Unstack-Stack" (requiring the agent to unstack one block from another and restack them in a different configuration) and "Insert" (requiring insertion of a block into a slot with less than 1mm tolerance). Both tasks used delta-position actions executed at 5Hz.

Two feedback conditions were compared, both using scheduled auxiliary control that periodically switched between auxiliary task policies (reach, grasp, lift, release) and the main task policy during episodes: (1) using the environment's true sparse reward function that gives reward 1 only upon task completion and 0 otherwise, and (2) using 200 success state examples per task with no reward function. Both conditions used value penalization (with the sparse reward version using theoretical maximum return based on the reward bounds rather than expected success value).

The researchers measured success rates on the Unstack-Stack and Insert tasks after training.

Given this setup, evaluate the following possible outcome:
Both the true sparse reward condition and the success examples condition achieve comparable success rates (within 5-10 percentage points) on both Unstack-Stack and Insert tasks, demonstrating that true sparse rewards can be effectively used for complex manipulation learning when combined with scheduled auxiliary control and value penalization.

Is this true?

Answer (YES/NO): NO